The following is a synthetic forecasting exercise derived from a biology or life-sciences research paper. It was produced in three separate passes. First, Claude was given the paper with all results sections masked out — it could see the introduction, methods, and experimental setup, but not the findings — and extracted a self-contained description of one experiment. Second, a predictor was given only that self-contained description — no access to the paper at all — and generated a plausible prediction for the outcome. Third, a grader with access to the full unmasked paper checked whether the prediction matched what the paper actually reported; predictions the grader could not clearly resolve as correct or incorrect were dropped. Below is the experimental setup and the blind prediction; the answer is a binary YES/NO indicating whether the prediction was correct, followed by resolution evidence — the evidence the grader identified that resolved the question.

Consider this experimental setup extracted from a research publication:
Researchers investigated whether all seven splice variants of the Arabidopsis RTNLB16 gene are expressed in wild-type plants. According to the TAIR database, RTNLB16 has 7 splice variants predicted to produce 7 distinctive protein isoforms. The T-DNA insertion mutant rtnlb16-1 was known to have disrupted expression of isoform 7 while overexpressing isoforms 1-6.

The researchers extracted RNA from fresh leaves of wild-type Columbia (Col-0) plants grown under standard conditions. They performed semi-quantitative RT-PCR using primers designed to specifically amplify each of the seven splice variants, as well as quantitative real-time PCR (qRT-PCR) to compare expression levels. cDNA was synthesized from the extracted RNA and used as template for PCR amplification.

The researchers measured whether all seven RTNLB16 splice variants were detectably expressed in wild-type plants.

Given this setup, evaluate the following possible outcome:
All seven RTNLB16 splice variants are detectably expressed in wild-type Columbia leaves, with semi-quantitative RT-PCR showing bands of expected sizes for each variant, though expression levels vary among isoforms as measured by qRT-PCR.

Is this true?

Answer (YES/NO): NO